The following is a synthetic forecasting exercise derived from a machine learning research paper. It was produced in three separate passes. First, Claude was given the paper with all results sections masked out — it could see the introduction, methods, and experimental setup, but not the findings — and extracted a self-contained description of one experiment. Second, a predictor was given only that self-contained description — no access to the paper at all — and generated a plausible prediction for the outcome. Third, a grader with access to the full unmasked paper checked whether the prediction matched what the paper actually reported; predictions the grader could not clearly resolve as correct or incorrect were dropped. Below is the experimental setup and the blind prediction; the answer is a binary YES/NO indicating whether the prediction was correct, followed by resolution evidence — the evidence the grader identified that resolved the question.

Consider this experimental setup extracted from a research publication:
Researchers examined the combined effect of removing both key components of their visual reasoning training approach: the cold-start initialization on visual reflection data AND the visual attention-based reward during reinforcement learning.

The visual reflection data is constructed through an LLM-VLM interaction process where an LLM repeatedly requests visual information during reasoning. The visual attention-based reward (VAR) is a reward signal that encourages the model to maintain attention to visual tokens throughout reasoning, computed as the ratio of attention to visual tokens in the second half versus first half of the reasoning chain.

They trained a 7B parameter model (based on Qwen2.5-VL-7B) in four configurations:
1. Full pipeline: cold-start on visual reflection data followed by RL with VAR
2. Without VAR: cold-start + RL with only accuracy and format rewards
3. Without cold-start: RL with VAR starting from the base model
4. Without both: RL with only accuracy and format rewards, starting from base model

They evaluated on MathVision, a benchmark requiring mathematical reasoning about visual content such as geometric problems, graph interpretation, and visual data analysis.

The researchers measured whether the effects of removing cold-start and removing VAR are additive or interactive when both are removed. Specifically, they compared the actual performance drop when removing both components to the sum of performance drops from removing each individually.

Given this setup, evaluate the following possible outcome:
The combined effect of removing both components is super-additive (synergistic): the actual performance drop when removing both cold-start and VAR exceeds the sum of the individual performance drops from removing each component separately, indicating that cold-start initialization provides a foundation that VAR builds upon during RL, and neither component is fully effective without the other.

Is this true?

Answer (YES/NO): NO